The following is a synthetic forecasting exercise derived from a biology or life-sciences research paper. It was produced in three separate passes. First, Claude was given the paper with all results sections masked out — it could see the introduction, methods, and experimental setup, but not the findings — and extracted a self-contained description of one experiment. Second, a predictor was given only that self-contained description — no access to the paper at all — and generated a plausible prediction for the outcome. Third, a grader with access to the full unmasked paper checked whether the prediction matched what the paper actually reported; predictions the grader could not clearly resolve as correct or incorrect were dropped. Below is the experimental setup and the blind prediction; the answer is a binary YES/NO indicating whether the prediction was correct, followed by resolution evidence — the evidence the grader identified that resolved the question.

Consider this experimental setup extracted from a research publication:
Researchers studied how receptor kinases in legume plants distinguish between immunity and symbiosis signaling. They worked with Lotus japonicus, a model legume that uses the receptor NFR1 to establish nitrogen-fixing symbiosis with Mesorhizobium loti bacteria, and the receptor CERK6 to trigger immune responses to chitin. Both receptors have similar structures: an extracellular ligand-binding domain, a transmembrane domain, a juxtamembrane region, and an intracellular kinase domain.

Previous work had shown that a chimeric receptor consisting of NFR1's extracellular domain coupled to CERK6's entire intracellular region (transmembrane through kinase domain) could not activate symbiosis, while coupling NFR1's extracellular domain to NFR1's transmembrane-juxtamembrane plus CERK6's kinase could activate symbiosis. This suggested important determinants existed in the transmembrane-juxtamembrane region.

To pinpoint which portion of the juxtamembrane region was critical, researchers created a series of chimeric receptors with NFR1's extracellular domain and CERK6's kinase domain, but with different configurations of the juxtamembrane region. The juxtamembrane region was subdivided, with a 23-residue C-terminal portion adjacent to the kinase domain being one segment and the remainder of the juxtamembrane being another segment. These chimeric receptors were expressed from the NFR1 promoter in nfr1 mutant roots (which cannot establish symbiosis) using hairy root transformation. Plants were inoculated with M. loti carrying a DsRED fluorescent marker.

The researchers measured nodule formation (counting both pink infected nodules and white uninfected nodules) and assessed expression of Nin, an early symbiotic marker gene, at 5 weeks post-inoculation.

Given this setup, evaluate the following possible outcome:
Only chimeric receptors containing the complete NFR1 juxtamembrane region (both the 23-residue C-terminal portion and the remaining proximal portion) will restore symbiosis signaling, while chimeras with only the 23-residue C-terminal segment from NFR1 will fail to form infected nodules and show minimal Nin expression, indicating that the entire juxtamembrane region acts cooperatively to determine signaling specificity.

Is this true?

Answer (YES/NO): NO